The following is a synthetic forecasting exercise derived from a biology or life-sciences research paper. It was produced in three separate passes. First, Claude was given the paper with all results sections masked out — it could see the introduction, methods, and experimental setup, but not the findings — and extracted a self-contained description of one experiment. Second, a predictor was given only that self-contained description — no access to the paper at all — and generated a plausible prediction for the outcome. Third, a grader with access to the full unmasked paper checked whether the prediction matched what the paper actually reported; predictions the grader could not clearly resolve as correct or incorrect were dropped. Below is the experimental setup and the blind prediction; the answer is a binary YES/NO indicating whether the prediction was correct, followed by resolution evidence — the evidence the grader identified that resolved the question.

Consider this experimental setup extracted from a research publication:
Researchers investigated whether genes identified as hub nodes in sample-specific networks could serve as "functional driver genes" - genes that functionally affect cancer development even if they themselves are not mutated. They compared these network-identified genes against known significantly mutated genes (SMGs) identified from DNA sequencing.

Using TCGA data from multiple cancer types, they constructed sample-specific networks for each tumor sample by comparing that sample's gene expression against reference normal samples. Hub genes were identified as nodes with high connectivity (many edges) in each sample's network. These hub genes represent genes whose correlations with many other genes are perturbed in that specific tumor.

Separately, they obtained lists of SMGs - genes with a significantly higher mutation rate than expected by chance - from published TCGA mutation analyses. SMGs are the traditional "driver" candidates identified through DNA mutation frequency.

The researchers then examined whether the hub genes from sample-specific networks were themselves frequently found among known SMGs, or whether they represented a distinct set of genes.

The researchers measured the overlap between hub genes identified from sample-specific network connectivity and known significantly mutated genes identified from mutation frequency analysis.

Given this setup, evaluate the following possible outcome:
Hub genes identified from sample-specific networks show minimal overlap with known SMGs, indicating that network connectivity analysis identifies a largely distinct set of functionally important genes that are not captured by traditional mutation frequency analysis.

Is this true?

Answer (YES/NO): NO